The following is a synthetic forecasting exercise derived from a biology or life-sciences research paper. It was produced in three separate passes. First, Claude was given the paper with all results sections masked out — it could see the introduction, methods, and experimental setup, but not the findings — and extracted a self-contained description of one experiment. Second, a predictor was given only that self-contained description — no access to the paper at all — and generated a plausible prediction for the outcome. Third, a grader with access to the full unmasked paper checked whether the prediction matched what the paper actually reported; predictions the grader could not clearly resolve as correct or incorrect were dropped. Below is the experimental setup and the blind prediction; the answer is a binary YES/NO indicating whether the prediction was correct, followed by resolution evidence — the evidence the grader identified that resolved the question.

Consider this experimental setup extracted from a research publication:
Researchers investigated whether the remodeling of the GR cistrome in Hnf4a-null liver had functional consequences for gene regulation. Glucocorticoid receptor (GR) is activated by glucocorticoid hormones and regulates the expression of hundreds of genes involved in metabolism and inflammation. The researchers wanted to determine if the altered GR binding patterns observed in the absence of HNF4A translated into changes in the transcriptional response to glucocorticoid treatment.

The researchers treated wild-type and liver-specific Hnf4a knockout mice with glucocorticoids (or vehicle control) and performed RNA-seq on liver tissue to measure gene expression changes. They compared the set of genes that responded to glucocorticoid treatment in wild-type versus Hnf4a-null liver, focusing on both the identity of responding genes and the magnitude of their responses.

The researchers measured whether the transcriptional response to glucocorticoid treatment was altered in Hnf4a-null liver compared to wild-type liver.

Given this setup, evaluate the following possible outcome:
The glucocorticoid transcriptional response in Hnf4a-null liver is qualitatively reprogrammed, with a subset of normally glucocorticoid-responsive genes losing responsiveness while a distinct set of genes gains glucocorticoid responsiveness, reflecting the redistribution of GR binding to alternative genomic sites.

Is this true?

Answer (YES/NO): YES